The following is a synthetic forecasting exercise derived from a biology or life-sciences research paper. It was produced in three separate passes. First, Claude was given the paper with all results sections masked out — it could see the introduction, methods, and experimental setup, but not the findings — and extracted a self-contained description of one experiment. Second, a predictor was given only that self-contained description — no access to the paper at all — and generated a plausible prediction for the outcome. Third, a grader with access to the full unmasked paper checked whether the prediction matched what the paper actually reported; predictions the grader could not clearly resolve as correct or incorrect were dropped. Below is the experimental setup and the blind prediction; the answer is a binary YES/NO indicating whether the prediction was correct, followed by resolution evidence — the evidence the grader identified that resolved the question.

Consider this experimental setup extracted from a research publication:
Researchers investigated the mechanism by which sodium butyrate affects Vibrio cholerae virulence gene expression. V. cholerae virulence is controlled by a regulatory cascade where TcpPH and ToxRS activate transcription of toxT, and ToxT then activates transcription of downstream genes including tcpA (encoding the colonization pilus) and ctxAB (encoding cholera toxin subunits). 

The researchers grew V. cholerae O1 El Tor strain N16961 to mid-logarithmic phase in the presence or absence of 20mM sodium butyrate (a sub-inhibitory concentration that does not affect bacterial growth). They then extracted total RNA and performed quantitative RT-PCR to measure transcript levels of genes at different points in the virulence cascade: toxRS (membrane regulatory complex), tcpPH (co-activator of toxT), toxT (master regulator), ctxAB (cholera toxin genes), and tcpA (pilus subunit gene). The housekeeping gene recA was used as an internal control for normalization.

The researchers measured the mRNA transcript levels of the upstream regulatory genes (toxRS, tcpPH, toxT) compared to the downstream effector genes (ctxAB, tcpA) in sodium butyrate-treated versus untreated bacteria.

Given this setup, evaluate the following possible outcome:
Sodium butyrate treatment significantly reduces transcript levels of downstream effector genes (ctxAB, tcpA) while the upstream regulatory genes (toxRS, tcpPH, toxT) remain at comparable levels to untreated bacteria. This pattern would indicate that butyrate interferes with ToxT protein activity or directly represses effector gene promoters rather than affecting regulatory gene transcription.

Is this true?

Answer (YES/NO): YES